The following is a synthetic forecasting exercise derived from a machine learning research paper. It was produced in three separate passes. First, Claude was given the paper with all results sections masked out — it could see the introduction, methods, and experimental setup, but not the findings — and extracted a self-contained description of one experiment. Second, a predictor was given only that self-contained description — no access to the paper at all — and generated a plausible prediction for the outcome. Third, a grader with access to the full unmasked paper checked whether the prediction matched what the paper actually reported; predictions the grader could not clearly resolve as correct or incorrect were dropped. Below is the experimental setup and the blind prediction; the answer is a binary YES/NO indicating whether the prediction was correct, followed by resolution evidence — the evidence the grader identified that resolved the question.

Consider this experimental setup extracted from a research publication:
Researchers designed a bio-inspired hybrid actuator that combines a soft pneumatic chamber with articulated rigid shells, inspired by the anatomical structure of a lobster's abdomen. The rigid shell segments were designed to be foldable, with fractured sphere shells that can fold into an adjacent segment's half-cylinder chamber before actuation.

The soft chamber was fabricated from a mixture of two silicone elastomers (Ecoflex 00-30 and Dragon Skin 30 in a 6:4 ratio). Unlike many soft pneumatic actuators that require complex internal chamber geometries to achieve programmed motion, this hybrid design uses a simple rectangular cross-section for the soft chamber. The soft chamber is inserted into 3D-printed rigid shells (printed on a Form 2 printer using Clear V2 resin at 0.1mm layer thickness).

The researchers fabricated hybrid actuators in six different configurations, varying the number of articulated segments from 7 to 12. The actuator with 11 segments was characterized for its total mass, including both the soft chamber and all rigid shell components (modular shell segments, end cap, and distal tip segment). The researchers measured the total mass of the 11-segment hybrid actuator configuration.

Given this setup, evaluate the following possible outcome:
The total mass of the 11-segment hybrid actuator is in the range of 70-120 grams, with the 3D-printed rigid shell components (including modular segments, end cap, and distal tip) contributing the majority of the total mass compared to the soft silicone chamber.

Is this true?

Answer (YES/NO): NO